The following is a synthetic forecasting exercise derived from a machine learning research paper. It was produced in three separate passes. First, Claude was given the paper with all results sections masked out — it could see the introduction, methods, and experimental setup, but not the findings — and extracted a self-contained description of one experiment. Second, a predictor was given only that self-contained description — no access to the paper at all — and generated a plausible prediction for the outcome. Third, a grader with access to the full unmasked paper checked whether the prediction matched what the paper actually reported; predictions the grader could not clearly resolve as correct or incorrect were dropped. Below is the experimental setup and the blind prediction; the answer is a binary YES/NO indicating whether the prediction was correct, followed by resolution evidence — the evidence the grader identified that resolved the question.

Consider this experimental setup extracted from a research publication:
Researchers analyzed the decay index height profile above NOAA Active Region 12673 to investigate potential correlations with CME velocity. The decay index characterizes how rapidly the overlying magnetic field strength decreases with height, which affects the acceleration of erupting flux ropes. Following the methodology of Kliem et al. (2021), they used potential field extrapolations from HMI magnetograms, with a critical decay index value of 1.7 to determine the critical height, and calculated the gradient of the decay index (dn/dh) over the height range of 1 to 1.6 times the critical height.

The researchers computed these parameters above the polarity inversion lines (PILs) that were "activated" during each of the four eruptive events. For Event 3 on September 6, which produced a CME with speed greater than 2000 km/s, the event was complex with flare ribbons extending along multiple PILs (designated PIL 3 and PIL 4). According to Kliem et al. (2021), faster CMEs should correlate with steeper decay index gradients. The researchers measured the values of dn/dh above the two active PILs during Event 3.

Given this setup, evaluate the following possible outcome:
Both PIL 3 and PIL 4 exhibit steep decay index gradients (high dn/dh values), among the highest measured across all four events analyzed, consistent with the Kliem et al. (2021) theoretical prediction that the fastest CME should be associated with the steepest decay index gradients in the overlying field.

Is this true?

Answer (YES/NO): NO